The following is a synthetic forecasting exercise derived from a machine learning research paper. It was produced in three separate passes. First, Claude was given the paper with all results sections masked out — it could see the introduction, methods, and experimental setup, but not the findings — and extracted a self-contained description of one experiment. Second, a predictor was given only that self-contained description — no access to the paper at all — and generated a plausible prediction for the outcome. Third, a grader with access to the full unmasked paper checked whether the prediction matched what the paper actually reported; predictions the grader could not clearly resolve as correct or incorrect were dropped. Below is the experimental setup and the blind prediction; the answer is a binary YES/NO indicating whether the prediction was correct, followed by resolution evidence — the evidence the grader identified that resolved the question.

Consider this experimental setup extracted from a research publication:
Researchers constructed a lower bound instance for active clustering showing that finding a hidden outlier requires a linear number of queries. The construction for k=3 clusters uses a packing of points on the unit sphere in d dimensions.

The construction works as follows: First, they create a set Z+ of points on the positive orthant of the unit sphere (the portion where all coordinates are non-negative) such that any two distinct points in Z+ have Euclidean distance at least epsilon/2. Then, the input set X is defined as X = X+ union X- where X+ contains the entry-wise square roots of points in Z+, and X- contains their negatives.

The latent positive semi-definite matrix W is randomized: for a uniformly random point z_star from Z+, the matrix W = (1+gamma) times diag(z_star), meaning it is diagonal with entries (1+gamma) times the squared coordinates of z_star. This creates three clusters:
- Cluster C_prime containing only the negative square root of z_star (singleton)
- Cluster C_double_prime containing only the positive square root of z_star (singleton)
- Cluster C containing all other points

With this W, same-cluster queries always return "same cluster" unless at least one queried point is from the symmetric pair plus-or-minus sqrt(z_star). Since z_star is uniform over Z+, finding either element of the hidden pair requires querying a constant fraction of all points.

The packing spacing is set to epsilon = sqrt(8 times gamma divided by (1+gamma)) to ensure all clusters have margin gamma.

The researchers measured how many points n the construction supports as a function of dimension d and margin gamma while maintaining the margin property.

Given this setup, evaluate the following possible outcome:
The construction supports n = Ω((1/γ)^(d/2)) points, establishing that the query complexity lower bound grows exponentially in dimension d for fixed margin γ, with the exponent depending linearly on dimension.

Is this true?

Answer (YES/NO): NO